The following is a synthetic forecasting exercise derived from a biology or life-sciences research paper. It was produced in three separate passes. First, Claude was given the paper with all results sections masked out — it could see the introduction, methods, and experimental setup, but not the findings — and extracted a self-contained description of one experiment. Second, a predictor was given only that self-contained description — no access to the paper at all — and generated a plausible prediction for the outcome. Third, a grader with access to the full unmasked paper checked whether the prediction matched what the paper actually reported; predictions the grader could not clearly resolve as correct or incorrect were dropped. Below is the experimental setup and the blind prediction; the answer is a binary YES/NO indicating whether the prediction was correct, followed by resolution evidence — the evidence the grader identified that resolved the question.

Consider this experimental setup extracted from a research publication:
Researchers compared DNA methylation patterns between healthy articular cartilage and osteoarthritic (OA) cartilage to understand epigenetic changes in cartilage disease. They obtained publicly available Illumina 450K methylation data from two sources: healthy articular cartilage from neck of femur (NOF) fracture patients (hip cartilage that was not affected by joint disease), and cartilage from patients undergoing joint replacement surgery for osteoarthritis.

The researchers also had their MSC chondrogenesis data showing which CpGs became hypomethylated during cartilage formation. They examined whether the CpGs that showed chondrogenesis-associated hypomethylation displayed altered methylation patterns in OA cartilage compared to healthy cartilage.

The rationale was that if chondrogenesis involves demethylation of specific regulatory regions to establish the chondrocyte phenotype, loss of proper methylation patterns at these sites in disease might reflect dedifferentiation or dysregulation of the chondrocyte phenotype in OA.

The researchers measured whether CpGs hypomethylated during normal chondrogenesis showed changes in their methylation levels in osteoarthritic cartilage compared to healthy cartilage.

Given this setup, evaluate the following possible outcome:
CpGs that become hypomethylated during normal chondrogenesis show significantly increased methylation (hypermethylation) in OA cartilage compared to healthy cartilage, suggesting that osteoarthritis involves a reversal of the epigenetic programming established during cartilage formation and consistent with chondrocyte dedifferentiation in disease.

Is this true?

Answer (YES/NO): NO